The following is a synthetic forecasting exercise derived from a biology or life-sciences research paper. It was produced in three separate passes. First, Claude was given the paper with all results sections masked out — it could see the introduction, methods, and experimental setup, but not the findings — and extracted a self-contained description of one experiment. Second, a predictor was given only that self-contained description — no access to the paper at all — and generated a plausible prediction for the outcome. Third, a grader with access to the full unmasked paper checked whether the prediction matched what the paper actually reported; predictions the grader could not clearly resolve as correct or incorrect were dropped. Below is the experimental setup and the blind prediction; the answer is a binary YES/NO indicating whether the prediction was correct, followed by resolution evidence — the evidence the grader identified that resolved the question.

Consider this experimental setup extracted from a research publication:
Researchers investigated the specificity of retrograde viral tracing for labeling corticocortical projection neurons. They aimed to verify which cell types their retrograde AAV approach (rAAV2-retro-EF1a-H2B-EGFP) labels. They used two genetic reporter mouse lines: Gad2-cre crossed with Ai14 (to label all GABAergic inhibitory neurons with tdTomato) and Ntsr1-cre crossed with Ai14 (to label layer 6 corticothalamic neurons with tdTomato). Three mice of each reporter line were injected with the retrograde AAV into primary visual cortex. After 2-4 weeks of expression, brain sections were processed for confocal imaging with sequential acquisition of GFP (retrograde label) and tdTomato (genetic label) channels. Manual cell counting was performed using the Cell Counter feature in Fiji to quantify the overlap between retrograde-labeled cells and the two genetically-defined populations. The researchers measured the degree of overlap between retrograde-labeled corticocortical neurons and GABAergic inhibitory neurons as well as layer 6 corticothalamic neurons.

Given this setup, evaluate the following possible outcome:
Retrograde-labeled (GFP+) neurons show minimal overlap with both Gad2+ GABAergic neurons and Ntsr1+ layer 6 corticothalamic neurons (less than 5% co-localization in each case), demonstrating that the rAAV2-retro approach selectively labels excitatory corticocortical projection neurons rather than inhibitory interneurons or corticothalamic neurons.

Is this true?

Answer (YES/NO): YES